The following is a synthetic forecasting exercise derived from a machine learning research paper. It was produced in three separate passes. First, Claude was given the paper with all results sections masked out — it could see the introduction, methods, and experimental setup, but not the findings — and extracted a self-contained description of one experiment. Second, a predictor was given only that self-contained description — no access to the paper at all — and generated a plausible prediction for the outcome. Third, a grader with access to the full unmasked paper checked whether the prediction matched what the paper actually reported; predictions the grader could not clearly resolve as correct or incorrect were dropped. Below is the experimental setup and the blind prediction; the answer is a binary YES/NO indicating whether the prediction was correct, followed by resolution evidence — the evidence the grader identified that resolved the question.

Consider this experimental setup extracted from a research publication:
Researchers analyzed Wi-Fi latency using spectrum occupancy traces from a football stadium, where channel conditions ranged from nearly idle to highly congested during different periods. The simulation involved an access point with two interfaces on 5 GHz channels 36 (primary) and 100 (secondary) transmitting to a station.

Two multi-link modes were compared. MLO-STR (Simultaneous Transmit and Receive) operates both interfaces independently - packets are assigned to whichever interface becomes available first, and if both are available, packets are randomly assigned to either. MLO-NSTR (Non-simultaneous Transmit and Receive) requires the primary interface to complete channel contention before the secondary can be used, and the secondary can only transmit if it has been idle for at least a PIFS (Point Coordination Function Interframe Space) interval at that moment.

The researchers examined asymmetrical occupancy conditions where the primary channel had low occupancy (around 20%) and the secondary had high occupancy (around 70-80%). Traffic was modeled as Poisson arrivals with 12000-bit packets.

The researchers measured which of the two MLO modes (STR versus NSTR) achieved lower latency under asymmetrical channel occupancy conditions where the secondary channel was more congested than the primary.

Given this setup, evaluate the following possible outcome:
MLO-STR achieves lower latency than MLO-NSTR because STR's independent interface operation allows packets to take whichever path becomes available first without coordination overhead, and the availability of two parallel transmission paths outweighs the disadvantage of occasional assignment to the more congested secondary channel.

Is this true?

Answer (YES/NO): NO